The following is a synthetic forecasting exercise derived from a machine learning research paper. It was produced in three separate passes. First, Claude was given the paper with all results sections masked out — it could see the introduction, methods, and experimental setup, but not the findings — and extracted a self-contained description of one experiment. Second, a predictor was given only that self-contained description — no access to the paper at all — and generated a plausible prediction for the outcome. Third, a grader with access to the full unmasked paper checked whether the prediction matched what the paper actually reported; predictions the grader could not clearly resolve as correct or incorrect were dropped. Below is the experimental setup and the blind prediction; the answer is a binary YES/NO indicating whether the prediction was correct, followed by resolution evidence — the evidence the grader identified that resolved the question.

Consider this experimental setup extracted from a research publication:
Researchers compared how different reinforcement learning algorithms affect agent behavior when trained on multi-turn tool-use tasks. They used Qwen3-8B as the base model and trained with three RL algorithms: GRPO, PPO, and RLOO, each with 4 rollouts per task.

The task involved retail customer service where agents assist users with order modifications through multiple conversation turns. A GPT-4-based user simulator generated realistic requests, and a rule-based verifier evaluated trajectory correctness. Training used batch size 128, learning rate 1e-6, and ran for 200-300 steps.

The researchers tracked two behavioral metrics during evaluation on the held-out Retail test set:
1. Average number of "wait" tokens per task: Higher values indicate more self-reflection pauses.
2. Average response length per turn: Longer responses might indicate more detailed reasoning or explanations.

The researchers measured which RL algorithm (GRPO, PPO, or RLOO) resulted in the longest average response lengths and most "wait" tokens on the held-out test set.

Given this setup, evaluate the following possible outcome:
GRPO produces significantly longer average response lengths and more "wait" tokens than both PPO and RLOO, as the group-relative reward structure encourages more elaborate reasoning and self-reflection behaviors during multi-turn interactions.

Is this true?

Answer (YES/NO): NO